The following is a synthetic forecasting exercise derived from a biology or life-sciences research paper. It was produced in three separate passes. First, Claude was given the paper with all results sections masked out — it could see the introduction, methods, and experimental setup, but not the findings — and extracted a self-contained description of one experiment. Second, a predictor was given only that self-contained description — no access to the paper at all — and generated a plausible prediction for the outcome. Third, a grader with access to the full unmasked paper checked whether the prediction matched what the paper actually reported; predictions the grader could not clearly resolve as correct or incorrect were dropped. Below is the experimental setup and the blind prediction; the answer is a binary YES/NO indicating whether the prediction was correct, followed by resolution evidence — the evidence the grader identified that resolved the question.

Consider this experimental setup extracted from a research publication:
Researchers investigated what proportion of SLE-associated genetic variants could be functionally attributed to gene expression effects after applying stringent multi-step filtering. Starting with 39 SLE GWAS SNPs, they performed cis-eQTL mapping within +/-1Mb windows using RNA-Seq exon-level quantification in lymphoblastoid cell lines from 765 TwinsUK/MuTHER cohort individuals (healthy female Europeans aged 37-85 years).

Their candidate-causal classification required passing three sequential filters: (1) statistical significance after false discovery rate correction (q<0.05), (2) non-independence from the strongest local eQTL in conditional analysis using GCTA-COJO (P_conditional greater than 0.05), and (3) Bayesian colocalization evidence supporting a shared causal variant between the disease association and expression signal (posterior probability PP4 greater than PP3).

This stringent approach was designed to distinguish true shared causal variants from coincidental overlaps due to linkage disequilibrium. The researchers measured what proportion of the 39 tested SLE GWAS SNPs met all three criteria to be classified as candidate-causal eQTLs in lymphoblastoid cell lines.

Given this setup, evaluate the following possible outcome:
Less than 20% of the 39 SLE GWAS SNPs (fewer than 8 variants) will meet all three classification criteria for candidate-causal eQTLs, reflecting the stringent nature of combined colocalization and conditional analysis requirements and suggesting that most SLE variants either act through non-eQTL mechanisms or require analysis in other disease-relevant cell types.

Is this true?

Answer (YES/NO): NO